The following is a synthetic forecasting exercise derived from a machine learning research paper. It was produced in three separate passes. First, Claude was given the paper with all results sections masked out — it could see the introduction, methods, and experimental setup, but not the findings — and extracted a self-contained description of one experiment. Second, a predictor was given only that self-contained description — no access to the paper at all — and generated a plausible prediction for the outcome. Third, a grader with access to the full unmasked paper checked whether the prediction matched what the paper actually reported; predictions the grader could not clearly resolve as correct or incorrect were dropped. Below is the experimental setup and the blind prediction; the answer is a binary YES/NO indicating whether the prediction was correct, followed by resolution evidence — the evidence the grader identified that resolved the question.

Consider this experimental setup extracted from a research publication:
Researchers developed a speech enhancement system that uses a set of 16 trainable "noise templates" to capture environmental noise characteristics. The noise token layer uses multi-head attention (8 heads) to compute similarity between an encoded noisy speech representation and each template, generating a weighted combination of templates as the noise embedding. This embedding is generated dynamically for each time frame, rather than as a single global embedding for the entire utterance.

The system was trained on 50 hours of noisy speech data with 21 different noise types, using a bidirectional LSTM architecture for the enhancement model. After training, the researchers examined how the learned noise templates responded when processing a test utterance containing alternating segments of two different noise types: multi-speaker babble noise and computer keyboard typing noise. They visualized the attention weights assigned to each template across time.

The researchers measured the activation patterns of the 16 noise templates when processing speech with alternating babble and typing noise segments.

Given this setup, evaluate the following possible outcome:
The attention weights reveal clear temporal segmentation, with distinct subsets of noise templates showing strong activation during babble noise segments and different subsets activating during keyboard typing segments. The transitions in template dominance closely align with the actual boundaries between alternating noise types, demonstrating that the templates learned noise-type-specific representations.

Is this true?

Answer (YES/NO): YES